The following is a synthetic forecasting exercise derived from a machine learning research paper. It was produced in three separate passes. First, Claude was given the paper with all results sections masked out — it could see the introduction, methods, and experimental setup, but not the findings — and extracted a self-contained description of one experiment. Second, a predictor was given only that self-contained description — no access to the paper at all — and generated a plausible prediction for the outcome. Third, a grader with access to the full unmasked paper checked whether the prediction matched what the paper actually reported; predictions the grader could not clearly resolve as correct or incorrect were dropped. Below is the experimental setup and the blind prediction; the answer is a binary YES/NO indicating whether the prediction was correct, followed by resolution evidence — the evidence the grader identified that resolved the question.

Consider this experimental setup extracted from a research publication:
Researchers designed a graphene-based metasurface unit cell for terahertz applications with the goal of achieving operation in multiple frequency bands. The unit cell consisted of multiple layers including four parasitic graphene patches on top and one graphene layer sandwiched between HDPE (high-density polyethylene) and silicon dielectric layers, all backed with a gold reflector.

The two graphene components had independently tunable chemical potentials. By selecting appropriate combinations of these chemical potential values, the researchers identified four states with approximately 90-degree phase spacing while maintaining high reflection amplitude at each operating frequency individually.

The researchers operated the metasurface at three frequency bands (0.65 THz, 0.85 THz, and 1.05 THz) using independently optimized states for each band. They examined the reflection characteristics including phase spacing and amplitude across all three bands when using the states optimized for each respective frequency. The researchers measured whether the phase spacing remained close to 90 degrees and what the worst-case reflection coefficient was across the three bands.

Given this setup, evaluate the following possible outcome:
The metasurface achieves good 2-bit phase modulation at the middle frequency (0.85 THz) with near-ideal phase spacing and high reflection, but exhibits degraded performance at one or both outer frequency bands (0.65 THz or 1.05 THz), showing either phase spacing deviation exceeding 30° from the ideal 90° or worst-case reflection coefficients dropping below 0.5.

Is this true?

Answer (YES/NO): NO